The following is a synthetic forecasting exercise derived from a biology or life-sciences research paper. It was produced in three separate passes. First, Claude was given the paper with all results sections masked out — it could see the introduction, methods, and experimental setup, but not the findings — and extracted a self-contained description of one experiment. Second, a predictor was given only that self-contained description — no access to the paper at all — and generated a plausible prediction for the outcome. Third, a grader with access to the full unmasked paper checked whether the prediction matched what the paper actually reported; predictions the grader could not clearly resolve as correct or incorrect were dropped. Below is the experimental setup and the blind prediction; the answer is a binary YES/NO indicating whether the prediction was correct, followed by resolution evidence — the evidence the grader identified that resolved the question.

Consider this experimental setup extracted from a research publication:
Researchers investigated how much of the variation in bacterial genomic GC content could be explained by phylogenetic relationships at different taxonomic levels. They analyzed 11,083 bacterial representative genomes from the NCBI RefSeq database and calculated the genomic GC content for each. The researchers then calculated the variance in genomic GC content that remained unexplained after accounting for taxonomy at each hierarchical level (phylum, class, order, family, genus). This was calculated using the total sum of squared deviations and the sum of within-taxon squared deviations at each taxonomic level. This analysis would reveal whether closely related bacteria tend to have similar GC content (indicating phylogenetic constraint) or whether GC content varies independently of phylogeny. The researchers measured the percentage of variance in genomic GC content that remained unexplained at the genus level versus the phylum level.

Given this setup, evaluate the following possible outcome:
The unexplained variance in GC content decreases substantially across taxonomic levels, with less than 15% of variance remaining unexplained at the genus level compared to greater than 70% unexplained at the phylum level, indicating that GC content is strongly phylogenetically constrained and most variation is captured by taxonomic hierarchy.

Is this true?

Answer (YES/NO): NO